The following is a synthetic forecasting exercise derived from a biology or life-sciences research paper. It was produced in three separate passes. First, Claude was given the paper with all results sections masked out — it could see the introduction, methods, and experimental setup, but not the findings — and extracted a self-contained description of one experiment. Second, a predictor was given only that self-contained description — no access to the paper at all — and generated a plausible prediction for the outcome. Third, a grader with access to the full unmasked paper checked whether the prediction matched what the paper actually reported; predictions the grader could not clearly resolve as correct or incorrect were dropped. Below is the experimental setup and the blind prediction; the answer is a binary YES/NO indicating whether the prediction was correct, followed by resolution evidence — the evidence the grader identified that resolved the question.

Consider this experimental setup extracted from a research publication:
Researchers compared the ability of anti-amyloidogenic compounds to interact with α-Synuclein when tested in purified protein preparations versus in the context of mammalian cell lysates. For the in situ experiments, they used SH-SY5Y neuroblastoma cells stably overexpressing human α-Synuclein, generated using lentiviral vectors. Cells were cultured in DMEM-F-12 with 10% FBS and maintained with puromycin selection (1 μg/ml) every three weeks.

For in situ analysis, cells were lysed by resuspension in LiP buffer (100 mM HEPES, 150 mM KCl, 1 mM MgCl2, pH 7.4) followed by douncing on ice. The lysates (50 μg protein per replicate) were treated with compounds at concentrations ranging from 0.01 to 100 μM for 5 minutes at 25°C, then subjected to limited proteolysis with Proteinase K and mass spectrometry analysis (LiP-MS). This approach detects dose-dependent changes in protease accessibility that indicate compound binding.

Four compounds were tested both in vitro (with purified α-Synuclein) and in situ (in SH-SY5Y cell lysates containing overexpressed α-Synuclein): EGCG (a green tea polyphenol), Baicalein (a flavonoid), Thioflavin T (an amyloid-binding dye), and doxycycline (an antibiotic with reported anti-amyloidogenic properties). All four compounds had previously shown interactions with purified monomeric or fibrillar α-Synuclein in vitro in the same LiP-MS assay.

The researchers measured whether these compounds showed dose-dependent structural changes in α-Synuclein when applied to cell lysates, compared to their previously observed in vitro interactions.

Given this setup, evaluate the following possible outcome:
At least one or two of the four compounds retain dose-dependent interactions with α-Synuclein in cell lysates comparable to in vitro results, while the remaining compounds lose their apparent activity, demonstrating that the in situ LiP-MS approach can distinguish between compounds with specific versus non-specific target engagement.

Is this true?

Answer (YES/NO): NO